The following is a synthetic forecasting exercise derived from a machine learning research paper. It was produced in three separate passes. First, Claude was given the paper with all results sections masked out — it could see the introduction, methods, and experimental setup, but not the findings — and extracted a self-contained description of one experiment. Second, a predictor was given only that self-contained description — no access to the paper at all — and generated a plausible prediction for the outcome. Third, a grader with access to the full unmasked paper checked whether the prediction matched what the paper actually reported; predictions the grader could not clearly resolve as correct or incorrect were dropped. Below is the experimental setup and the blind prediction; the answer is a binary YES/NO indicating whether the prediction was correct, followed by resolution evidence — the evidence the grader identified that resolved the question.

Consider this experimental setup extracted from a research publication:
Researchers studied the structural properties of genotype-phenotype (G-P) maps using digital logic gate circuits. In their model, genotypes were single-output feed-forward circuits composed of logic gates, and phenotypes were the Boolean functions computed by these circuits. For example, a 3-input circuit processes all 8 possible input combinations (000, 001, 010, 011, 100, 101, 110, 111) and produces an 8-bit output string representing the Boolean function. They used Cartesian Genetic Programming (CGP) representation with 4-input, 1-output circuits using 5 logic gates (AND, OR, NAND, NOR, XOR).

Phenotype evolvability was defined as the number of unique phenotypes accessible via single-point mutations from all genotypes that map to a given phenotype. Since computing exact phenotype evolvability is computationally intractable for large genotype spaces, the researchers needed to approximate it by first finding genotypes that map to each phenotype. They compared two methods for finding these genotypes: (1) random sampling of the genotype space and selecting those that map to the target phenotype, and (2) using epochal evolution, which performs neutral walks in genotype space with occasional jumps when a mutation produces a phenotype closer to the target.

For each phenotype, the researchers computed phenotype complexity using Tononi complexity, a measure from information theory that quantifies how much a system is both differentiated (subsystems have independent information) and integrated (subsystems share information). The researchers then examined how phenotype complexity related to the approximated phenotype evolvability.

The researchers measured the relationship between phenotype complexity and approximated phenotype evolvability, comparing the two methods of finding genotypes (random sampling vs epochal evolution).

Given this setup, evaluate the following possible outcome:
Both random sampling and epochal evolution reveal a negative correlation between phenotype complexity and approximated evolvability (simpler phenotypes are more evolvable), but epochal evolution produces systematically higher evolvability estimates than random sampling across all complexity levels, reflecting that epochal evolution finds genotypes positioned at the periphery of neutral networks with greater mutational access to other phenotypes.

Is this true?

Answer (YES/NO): NO